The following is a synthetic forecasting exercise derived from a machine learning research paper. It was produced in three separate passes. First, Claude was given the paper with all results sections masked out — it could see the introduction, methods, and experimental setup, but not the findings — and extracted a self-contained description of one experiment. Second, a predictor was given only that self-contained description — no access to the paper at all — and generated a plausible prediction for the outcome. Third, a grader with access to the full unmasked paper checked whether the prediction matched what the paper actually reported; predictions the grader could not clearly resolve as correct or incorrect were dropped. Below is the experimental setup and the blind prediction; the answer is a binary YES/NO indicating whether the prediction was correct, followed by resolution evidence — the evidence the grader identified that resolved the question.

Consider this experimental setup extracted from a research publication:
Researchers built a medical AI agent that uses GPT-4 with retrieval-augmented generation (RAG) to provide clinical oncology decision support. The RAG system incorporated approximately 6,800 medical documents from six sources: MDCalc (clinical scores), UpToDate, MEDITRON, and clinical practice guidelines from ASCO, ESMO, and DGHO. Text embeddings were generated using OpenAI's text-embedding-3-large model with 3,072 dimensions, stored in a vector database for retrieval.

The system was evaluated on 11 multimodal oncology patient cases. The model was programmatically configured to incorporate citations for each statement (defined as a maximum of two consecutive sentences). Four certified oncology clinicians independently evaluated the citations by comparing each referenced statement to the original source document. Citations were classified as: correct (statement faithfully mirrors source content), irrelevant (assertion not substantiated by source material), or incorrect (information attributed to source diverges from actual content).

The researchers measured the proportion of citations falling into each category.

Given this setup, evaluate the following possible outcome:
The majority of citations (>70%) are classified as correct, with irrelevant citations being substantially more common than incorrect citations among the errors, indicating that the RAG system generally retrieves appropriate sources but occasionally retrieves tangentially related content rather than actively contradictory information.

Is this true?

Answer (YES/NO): NO